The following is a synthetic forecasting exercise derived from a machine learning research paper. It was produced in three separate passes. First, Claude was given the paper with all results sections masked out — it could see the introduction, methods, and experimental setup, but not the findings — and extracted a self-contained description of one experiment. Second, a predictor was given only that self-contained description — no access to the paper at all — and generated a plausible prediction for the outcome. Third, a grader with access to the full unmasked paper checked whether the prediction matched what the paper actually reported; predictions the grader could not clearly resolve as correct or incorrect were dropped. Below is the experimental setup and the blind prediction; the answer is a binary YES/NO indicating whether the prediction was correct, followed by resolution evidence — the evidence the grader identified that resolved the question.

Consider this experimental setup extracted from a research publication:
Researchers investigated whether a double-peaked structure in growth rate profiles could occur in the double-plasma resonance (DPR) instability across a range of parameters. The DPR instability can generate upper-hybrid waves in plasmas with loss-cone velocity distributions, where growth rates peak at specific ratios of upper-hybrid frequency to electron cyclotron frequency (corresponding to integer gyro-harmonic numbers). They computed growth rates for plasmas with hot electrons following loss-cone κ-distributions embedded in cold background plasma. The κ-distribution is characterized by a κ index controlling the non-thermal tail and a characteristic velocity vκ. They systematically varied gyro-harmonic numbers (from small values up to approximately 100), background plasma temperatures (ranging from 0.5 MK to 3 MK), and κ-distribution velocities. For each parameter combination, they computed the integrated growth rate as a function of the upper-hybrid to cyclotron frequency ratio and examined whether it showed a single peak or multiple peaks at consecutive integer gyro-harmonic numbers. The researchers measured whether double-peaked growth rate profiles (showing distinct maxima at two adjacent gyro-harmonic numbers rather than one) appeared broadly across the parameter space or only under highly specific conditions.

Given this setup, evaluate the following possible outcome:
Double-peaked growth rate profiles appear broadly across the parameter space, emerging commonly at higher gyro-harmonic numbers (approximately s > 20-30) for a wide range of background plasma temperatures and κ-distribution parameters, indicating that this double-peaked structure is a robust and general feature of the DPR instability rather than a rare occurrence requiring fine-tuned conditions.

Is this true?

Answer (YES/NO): NO